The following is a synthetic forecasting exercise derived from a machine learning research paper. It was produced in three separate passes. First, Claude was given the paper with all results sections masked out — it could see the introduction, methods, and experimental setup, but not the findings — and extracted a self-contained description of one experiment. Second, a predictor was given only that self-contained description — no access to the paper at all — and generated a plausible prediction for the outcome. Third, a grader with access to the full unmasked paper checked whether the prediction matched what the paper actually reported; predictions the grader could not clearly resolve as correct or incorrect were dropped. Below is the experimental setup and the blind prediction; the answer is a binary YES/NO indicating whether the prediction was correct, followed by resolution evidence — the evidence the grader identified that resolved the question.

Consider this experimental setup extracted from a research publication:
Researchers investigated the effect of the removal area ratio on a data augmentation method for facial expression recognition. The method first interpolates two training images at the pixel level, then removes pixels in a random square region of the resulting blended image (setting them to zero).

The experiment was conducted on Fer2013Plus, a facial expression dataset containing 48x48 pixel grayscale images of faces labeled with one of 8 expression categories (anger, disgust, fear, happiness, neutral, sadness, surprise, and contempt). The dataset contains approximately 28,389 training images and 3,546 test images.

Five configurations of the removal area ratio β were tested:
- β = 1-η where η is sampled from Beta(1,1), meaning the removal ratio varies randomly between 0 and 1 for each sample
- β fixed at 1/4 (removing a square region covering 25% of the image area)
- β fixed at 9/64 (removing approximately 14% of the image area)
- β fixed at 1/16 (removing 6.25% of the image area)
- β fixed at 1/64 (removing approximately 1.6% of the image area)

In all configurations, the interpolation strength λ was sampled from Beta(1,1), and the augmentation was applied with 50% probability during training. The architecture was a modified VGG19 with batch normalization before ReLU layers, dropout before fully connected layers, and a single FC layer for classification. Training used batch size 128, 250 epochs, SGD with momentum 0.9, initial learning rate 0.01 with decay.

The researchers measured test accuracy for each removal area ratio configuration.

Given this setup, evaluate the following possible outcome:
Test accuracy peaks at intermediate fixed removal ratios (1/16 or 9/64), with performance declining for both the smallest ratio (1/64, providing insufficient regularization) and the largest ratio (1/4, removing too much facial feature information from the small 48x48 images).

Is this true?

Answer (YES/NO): YES